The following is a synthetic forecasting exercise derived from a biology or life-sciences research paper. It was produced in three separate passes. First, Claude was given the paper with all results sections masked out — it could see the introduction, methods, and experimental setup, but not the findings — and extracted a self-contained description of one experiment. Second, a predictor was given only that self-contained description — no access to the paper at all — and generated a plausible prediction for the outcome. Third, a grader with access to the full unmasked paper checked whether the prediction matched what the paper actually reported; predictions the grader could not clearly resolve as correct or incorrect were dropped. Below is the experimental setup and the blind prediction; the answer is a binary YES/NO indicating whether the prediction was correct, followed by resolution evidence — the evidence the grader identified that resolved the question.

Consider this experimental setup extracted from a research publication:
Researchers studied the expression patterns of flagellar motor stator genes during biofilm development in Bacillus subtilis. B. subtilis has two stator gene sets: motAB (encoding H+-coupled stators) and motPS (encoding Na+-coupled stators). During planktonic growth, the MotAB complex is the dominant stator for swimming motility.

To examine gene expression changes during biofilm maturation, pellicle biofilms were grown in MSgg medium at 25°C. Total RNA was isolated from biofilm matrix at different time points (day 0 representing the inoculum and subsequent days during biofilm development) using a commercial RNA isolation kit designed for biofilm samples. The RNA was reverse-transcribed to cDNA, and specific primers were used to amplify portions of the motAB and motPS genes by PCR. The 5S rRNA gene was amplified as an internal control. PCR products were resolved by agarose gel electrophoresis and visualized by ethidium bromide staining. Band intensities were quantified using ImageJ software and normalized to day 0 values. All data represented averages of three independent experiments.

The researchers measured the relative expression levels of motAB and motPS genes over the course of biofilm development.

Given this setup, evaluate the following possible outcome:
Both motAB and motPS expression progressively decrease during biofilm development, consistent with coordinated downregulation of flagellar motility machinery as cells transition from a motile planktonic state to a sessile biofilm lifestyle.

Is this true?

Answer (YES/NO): NO